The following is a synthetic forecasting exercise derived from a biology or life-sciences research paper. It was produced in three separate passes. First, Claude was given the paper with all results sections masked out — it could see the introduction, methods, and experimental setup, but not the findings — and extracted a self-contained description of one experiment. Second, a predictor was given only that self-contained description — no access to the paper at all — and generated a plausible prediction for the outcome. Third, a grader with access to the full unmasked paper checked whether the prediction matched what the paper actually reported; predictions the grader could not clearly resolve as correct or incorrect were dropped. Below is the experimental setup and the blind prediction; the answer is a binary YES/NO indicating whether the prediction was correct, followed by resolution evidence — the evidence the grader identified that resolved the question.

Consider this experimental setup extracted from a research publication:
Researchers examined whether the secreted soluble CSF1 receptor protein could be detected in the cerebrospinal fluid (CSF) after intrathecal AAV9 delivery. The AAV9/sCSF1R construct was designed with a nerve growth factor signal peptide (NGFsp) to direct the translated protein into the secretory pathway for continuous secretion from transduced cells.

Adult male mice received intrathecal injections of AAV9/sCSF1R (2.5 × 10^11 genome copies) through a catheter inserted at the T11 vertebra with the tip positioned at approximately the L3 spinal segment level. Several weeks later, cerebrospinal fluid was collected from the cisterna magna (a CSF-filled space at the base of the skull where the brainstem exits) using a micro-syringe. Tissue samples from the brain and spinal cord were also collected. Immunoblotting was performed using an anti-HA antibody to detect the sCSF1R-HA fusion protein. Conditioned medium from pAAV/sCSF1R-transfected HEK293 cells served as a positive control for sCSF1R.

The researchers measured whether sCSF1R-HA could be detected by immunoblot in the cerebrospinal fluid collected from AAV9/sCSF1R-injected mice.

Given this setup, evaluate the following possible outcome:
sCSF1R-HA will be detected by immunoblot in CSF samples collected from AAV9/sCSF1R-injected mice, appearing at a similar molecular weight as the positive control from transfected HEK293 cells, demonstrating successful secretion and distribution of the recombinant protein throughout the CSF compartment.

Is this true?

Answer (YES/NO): YES